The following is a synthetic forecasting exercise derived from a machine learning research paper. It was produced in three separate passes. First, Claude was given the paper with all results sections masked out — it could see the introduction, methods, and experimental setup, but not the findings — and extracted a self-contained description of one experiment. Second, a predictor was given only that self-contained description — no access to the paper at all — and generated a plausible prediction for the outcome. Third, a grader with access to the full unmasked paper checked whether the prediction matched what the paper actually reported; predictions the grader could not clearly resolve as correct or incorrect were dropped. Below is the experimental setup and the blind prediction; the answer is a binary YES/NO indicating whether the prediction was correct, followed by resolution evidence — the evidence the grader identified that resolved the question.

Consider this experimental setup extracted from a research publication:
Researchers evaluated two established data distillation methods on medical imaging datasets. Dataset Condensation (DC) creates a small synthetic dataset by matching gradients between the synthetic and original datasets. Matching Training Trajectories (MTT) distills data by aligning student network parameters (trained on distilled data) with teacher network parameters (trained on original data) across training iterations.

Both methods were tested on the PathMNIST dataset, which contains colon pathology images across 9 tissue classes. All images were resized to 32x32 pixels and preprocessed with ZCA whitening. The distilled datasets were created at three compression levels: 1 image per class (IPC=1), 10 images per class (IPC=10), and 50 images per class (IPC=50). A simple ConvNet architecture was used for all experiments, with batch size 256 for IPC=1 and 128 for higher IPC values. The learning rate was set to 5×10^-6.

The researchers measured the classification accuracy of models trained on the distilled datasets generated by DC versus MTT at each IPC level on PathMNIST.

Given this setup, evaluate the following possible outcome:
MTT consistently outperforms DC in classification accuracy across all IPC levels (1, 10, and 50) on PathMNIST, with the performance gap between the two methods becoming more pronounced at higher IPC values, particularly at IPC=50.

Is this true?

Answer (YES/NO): NO